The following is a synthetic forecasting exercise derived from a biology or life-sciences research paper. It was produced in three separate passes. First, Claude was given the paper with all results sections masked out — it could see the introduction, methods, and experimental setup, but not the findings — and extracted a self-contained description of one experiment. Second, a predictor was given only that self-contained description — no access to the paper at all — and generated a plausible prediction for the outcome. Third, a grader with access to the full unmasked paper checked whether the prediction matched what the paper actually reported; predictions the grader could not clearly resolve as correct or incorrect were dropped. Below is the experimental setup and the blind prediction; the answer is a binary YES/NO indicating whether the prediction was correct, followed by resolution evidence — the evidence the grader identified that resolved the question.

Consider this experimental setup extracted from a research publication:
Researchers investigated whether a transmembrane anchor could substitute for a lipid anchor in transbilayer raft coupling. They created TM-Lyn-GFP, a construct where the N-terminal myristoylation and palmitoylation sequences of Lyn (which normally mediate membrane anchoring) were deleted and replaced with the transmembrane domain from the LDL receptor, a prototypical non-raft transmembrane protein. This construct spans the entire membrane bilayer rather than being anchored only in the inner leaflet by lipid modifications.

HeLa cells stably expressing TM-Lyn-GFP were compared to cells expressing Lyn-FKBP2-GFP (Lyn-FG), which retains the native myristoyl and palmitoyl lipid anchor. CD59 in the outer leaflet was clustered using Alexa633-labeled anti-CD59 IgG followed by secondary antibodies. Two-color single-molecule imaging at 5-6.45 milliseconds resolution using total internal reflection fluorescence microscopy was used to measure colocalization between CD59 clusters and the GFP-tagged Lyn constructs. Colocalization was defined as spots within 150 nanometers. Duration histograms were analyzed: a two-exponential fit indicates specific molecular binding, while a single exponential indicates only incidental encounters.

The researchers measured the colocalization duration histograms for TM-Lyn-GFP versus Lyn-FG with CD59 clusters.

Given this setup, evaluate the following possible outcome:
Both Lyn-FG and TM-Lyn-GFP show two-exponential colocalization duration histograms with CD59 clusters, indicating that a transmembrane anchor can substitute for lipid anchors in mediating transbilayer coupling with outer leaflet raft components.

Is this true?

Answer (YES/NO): NO